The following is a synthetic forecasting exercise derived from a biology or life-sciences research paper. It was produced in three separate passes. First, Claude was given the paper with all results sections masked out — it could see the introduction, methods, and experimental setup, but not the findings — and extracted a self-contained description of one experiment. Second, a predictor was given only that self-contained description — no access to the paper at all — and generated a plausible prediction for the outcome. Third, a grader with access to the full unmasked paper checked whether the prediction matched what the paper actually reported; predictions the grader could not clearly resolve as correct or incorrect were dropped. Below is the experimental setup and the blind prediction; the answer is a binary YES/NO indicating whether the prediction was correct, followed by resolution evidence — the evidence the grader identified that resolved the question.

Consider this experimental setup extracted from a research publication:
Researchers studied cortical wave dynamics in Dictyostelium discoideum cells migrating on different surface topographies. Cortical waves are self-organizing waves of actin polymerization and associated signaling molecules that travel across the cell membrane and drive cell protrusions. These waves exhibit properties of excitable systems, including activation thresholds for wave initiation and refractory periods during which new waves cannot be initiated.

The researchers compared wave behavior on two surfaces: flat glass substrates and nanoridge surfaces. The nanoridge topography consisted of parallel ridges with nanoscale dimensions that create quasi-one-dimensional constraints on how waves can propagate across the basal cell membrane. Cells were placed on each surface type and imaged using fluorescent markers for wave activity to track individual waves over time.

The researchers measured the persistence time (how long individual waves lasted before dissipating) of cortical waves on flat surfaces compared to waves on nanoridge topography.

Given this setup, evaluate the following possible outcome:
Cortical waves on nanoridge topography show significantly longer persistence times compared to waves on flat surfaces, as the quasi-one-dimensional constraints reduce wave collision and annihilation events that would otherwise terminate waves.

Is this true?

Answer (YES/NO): NO